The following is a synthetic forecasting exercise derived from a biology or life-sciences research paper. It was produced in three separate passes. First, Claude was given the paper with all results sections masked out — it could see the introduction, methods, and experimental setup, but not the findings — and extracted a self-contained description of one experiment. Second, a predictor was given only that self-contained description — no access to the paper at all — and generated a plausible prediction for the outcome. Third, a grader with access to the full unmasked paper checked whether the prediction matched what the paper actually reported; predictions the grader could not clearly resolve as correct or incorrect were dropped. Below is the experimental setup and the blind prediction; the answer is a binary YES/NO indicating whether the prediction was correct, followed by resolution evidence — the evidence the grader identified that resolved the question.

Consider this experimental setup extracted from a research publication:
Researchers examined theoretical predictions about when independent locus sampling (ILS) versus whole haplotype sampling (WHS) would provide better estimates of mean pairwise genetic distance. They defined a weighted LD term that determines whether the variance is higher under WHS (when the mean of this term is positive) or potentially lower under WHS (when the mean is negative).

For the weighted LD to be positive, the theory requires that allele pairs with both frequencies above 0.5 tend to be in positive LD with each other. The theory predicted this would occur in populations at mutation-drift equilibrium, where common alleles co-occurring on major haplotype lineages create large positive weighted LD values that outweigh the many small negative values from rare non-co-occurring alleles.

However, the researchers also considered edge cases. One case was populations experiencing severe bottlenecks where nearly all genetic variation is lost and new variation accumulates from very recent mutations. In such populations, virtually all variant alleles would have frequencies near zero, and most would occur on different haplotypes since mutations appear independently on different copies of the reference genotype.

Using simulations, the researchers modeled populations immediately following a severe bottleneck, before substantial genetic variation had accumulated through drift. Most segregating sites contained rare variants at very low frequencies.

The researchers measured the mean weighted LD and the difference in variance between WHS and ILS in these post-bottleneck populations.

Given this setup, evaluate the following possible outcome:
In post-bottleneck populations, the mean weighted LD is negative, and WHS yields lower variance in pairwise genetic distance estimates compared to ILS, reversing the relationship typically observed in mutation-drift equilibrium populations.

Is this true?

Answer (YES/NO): NO